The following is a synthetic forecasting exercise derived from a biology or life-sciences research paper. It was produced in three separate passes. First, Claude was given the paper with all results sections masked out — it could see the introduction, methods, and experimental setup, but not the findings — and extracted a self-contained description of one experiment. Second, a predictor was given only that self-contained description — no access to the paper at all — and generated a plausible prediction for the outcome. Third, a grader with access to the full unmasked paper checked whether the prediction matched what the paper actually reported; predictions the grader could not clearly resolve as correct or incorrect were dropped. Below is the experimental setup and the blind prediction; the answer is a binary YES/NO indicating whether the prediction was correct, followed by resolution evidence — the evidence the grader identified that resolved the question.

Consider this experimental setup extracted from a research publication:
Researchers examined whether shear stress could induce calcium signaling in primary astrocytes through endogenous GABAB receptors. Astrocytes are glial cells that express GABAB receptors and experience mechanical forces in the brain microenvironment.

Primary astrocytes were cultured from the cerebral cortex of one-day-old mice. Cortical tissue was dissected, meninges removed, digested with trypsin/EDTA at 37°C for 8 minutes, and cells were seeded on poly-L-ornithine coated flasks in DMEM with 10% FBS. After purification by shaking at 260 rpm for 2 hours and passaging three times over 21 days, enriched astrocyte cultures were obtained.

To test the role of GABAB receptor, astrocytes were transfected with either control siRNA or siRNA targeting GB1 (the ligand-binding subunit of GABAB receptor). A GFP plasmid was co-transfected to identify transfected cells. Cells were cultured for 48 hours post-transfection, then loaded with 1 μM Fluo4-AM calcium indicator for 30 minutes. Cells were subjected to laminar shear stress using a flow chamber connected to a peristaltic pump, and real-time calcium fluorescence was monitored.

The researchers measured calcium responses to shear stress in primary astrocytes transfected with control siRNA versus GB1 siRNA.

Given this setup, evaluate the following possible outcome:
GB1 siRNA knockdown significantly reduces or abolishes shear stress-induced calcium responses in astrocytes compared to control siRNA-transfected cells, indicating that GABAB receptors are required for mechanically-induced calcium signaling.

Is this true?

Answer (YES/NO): YES